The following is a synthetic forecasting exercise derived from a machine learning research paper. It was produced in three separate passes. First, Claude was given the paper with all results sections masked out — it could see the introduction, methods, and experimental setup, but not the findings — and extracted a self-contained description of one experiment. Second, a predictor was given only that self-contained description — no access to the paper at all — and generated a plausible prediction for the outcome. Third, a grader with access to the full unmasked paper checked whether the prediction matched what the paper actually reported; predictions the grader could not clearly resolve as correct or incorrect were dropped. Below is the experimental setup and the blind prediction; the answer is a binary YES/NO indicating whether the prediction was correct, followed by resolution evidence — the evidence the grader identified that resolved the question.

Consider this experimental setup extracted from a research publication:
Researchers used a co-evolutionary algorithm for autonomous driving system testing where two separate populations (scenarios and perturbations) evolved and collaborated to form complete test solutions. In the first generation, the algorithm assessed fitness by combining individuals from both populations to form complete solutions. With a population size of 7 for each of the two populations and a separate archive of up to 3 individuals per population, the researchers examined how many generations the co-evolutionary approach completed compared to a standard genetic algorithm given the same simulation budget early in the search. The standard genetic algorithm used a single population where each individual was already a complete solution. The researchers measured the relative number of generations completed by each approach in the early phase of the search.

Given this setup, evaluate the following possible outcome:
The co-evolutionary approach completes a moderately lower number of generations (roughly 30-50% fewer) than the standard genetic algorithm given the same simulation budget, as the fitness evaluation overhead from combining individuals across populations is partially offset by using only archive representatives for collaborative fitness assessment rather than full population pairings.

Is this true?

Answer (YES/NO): NO